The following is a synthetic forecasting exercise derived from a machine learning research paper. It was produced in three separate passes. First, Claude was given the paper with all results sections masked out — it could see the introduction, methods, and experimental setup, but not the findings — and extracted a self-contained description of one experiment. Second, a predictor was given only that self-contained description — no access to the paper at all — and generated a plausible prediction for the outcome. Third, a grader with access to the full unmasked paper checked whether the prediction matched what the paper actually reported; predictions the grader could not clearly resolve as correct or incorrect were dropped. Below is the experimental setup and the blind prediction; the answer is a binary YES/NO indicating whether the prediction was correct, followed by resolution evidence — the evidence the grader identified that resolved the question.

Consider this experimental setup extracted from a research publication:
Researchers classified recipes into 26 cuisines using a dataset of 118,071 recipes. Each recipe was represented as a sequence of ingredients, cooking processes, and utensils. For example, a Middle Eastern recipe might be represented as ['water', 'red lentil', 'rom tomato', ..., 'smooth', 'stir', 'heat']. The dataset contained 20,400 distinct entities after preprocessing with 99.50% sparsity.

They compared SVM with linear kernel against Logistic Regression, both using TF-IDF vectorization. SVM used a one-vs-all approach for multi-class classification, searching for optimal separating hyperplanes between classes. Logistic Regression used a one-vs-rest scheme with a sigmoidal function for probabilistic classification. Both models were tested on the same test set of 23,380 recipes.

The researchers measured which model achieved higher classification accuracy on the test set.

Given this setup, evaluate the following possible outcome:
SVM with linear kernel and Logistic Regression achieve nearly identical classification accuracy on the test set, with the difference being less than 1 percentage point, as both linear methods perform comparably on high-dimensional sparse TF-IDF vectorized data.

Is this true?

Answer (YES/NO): NO